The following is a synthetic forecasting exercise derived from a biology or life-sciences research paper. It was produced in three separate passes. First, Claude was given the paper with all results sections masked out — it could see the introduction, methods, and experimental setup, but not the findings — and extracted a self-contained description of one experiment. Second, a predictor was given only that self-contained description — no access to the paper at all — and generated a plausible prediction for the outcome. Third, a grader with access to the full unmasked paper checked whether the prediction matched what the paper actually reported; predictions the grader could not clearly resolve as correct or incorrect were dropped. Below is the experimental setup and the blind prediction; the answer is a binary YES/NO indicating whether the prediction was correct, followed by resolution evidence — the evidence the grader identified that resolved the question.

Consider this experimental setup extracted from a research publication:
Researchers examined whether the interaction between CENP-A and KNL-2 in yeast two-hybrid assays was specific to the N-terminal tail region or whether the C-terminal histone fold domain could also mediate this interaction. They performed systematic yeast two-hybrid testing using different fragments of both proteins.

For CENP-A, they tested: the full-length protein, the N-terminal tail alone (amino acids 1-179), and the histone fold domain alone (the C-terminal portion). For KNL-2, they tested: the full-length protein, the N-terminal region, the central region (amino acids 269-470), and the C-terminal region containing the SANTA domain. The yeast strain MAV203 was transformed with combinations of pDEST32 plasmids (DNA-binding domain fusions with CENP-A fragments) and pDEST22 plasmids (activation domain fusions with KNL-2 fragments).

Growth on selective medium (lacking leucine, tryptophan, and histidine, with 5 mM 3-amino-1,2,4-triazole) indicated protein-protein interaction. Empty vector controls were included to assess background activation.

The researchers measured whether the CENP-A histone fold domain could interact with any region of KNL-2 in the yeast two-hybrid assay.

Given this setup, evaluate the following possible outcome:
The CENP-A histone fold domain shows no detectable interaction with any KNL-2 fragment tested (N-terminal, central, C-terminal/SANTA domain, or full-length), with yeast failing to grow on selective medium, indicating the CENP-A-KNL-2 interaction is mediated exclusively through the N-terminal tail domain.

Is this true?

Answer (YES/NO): YES